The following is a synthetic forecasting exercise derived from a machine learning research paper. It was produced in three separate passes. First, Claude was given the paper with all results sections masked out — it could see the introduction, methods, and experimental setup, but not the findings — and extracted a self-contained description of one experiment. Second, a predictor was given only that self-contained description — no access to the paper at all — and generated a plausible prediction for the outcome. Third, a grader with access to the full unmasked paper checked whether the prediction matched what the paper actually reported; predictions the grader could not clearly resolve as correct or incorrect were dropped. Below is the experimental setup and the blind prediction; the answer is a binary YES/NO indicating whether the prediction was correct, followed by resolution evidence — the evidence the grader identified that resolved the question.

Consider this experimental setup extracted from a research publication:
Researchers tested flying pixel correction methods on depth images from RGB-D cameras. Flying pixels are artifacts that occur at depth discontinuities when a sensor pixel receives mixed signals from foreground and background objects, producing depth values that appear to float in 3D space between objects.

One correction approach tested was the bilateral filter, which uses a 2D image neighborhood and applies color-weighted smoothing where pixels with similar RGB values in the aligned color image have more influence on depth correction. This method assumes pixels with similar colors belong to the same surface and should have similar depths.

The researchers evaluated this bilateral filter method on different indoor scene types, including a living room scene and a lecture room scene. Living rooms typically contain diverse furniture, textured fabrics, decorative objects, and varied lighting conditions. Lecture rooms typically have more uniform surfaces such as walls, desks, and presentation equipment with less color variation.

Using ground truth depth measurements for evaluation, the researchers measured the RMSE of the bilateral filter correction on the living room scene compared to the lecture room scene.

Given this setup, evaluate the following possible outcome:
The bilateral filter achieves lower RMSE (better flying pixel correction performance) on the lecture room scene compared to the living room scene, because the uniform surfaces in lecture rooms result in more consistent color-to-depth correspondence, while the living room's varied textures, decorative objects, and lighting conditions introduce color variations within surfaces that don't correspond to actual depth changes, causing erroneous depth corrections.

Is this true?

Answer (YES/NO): YES